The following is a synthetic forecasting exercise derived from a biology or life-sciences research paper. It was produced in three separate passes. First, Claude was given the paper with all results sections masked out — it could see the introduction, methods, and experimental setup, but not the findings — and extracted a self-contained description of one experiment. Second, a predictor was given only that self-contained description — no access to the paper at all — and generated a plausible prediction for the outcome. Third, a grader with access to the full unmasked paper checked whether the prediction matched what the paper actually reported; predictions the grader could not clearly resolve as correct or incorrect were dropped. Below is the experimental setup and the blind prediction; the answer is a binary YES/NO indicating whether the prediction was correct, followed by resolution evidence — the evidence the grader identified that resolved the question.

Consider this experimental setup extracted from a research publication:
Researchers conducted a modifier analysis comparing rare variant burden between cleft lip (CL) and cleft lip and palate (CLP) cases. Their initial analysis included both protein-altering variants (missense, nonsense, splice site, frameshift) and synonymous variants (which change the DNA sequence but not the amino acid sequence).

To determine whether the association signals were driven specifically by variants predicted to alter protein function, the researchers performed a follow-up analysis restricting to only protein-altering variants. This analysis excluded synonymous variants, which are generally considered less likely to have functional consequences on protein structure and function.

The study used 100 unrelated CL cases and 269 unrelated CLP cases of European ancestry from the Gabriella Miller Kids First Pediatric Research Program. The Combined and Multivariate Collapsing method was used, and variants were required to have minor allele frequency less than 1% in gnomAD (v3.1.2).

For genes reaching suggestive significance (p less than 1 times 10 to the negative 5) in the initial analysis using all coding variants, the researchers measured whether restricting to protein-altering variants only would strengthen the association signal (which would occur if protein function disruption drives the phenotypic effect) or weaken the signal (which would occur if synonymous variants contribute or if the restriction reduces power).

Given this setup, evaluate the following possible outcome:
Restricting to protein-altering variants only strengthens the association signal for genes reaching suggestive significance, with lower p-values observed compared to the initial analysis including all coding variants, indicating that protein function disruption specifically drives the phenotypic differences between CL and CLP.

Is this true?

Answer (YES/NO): NO